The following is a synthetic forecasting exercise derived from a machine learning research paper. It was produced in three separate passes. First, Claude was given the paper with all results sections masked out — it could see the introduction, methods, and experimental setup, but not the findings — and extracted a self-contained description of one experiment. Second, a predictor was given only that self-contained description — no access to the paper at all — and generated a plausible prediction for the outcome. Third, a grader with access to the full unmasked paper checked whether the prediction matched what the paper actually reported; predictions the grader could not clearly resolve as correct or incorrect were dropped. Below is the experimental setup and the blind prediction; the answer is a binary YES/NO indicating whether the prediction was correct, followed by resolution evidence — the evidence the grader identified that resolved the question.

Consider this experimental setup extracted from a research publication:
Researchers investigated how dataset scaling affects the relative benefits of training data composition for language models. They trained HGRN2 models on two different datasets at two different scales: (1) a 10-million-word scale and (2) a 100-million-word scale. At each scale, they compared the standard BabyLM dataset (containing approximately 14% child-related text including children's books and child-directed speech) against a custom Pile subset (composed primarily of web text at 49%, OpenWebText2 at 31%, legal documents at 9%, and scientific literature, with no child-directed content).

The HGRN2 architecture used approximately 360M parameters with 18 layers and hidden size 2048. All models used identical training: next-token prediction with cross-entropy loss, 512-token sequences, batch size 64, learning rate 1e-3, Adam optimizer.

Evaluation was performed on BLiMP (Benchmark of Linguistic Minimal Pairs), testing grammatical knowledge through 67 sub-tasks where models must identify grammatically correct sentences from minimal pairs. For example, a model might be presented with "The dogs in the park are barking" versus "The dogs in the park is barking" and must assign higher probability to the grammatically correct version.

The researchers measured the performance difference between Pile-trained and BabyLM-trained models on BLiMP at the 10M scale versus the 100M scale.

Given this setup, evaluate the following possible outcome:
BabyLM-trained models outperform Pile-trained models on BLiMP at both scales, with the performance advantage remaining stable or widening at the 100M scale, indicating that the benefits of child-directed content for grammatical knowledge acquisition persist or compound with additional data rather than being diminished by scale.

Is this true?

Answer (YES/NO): NO